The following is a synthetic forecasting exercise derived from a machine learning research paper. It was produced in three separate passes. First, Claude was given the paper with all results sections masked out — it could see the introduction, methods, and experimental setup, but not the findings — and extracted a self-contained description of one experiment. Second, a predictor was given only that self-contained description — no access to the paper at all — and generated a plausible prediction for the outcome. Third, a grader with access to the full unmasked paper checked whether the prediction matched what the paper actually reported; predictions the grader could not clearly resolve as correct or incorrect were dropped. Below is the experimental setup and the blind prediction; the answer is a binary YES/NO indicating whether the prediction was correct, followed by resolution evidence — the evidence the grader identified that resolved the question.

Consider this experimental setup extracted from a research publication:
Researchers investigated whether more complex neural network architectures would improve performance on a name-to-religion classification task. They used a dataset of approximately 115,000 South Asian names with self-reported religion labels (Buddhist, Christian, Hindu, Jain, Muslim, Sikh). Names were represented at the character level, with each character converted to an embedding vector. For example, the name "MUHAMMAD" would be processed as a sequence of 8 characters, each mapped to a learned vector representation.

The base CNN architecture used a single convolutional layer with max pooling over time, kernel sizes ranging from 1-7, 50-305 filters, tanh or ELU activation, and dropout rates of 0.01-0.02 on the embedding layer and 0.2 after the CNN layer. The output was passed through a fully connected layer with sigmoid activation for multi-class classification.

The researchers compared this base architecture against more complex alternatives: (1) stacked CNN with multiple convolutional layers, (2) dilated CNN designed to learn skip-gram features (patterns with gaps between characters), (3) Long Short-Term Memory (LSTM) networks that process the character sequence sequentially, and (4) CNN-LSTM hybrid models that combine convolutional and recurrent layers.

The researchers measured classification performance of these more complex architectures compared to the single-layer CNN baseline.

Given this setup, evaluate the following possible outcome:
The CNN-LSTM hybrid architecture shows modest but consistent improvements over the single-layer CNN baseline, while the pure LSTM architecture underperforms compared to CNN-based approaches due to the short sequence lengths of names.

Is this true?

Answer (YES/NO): NO